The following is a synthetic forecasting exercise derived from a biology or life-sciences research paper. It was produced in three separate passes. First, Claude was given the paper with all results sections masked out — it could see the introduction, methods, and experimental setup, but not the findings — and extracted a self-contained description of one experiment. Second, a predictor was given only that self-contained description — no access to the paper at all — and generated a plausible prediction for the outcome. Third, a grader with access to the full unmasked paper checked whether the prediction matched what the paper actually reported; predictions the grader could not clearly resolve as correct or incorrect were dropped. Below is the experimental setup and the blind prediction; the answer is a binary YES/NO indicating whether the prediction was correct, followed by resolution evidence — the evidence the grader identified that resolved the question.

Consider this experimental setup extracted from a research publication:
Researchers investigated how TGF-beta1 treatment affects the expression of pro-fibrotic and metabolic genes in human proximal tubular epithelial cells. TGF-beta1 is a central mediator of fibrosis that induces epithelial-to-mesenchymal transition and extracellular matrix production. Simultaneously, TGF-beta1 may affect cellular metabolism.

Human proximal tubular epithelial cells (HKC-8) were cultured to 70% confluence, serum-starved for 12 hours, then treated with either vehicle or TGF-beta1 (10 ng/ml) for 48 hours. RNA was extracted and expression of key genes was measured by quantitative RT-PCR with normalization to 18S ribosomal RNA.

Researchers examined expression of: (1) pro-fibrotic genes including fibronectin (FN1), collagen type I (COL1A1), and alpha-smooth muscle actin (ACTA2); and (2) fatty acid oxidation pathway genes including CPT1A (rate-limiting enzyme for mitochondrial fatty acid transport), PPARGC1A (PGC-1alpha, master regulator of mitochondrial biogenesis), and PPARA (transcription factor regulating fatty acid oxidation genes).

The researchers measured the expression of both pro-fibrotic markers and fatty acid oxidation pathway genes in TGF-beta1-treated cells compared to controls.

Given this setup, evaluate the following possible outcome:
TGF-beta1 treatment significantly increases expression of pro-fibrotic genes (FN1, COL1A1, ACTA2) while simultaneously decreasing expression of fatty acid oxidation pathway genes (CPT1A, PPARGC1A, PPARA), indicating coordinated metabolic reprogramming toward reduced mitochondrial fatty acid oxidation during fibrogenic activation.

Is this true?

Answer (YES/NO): YES